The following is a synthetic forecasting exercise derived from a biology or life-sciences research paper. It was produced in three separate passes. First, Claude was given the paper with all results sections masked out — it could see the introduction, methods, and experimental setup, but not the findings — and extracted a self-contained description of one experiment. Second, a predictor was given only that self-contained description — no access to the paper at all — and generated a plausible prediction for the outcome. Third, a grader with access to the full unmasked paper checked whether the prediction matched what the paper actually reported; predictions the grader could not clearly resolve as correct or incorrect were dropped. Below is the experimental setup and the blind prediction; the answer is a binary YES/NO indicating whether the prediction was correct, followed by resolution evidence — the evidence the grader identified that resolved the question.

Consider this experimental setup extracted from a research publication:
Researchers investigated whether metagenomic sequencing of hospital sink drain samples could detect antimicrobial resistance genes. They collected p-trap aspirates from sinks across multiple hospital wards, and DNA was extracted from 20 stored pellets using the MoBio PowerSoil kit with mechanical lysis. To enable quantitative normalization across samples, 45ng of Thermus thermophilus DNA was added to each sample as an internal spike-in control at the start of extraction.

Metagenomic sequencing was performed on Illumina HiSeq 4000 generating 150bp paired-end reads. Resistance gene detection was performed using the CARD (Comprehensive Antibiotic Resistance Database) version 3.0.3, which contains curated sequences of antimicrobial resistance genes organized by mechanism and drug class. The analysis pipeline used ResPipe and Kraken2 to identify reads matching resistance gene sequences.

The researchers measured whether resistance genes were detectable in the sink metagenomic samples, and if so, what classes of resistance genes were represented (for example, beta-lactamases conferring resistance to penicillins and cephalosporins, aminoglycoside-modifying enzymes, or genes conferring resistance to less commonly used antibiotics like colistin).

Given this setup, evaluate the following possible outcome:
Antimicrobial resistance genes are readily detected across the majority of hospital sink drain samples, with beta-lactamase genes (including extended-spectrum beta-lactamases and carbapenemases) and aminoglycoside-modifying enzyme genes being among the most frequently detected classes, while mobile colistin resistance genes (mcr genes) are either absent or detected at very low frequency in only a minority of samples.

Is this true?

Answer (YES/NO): NO